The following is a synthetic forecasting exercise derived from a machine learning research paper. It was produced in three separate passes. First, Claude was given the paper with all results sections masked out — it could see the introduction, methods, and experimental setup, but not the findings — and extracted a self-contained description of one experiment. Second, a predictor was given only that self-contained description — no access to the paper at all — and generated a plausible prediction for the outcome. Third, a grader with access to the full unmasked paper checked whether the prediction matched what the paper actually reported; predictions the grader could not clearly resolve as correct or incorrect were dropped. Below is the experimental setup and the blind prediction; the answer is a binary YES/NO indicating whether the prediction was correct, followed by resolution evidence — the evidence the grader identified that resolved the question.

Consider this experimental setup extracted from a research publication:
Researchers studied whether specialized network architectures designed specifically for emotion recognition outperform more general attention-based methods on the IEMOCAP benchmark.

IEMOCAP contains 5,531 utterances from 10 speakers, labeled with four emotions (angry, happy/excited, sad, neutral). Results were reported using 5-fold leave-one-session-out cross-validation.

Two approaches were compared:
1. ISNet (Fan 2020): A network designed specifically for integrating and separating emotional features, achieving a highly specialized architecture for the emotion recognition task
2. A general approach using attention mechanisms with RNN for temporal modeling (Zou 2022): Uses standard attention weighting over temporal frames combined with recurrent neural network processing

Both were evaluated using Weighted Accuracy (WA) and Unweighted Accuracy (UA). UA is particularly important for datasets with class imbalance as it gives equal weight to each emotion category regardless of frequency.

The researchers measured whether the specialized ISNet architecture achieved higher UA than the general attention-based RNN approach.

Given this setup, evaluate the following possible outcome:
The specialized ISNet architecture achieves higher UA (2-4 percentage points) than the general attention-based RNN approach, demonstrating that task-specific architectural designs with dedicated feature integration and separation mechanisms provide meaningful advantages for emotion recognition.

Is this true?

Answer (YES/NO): NO